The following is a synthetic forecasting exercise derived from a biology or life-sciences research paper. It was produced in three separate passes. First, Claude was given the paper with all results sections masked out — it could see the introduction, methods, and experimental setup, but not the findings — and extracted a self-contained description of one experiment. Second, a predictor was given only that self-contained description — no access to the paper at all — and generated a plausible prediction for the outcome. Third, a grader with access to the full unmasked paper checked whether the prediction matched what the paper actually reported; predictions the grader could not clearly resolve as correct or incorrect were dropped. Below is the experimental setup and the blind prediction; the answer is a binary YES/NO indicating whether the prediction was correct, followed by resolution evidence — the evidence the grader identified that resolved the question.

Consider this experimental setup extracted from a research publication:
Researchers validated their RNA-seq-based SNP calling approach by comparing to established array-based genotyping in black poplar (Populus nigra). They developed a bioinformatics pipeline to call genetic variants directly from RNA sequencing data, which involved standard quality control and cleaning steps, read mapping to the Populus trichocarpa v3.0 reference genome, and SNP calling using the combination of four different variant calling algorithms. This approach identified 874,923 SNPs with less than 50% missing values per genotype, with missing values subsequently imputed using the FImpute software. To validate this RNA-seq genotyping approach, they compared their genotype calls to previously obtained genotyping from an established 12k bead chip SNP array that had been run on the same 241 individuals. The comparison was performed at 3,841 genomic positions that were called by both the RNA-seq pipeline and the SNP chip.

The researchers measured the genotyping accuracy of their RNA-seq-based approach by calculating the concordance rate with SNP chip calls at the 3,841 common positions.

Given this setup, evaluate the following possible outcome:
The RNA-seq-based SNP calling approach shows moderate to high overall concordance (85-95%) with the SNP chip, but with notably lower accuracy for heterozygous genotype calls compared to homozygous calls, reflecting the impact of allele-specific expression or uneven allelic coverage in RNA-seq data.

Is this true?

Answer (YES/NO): NO